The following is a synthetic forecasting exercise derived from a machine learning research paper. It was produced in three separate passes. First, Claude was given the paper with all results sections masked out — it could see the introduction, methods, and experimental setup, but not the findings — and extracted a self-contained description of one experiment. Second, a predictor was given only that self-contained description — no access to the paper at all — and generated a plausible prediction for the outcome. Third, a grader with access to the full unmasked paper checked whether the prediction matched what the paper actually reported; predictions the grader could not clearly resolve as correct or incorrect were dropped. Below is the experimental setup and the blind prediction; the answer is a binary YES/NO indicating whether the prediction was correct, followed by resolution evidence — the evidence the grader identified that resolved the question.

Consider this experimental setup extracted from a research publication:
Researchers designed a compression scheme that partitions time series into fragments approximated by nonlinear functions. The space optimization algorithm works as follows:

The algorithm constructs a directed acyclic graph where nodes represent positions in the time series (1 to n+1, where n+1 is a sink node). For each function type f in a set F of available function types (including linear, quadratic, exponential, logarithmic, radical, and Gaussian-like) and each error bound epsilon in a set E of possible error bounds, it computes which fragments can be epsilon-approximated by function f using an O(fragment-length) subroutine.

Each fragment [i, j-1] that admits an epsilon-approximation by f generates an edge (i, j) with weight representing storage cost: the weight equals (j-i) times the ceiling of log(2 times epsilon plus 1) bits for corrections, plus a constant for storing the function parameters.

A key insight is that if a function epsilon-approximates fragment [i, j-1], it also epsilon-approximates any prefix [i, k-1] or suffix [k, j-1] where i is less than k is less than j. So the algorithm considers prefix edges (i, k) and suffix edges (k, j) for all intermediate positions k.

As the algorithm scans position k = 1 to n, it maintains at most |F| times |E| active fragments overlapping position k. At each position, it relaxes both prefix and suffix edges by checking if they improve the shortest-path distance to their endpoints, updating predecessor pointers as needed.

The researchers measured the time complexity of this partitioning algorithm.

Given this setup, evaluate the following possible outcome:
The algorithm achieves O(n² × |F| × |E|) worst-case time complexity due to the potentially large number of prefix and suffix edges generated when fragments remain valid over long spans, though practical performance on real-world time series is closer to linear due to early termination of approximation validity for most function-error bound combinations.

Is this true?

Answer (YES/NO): NO